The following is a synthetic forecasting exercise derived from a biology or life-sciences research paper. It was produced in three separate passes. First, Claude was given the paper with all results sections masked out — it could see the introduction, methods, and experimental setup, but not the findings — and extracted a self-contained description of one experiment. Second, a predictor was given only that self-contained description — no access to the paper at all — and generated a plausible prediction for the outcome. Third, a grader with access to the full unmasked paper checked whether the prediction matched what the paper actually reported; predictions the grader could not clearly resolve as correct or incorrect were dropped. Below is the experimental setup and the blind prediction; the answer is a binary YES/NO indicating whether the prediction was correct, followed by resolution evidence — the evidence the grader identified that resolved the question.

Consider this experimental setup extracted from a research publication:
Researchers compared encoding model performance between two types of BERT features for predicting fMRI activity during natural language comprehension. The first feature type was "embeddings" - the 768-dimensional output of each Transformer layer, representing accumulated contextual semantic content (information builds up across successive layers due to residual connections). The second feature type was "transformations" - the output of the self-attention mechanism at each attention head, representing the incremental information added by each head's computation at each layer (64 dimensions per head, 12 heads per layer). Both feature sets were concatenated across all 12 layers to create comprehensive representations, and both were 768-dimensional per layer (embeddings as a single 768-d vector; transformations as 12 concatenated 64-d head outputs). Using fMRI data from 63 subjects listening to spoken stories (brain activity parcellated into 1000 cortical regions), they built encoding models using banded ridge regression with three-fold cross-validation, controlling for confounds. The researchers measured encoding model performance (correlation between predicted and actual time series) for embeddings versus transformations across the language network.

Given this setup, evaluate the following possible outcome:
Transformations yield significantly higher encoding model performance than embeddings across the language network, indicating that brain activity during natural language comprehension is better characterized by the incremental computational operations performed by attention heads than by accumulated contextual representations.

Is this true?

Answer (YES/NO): NO